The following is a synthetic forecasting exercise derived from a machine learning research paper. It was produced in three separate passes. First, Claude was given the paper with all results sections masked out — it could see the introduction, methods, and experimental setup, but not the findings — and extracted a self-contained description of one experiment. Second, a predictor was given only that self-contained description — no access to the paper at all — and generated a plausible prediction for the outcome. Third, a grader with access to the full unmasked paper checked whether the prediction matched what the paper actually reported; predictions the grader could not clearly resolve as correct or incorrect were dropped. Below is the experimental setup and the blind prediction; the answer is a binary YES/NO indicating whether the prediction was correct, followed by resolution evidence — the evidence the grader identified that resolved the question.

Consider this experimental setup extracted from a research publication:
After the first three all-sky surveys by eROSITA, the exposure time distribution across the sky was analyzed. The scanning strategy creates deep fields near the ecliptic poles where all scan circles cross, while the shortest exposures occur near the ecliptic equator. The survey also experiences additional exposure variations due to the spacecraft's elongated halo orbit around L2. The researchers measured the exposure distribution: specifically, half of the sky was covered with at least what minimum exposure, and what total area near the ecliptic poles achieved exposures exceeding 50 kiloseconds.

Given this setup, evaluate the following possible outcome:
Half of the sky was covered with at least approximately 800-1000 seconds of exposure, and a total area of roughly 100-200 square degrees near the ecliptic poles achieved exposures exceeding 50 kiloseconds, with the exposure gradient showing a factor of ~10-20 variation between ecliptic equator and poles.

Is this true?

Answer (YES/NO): NO